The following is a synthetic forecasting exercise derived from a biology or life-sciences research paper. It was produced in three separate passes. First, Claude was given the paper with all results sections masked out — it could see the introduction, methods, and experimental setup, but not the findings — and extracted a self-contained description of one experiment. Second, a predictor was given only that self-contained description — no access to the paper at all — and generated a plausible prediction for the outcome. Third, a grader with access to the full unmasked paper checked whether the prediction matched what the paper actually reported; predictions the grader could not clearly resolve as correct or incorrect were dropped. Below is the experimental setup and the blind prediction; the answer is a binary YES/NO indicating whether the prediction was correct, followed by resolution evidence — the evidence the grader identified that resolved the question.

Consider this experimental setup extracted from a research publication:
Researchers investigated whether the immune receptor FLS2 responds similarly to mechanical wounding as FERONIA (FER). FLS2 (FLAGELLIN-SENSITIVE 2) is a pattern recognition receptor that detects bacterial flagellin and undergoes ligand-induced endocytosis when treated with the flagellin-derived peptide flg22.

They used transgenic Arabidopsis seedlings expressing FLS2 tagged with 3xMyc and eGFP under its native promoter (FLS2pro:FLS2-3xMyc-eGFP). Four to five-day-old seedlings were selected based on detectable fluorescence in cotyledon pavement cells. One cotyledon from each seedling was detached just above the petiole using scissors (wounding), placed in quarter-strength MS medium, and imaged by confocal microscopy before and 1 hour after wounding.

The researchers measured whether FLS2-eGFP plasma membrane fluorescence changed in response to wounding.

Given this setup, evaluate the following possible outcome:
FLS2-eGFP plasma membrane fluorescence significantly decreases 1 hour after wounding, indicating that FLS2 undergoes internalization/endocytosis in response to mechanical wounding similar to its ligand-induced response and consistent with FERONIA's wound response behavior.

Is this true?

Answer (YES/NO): NO